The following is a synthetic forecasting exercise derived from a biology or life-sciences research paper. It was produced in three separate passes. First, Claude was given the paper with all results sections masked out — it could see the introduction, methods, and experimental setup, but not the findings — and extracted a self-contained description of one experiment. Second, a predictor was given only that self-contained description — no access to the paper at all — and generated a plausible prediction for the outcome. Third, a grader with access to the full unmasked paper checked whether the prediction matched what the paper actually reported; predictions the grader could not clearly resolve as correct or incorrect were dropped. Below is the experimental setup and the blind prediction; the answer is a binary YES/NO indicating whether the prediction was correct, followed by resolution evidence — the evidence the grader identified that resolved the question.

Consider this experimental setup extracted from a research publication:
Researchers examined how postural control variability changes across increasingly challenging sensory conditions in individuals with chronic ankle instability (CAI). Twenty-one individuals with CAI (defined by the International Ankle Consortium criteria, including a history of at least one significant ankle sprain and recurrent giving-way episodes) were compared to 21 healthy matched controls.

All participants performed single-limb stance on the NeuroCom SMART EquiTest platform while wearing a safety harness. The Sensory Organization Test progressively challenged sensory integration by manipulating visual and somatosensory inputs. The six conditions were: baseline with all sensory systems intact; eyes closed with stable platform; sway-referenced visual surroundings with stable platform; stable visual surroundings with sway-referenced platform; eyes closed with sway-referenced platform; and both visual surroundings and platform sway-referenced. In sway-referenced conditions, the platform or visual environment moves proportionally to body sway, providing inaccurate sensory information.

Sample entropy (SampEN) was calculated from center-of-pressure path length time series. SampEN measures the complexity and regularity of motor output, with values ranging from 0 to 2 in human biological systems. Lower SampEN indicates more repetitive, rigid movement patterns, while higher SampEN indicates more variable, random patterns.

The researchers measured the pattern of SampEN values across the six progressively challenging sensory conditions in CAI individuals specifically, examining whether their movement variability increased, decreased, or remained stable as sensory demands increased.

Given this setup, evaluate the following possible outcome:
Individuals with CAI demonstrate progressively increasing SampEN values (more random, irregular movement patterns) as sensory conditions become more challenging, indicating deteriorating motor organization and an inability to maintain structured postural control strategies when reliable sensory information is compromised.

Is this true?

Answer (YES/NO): NO